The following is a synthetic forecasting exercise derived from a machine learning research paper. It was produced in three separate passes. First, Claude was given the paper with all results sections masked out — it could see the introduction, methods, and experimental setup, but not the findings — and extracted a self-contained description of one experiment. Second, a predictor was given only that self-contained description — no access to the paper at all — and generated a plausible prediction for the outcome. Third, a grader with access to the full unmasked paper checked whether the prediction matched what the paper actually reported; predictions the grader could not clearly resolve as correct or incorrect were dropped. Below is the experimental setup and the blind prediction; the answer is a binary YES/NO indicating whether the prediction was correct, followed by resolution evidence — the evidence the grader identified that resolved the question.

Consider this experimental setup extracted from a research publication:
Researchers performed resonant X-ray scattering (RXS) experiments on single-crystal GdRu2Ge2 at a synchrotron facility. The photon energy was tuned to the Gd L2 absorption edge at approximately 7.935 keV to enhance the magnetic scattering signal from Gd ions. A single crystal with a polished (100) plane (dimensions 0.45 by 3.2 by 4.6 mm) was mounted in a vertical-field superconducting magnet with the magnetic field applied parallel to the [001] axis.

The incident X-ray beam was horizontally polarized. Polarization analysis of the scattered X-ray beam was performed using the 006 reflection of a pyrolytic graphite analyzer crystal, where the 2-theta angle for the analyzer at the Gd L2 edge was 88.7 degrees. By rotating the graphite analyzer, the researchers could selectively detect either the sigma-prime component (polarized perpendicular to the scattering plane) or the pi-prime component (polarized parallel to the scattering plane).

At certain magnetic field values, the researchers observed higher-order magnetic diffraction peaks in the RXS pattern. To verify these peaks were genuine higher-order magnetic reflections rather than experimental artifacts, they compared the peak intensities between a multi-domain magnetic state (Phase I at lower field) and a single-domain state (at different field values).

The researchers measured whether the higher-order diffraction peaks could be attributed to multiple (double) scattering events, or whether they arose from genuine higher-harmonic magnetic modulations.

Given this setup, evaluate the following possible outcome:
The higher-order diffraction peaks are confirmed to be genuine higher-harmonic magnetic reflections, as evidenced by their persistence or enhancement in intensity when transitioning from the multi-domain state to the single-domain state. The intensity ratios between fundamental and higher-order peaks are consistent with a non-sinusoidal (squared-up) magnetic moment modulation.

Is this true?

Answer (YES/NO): NO